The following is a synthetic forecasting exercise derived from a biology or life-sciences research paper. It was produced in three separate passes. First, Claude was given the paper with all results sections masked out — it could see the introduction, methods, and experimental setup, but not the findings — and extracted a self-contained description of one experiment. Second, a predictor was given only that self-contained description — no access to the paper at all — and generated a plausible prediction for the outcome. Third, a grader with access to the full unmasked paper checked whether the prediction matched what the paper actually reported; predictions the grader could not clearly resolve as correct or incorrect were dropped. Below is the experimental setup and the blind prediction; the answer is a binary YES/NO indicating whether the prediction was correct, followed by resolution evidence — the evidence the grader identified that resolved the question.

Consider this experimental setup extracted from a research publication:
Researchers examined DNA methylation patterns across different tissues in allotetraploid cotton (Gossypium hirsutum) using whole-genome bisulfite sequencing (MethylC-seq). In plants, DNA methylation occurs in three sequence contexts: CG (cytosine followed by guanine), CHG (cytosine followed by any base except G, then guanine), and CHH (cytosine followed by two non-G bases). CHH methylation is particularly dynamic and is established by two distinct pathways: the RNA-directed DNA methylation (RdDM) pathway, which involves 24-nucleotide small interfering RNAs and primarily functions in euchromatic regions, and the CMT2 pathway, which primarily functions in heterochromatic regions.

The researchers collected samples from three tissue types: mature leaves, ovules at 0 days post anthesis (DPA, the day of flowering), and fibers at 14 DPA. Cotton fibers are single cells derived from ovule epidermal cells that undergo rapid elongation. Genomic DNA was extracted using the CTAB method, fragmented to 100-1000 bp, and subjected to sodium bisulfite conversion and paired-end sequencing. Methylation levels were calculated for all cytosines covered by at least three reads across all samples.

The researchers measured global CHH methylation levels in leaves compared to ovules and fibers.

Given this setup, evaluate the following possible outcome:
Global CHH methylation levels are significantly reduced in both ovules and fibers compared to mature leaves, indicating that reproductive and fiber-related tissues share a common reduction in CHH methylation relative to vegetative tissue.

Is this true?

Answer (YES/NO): NO